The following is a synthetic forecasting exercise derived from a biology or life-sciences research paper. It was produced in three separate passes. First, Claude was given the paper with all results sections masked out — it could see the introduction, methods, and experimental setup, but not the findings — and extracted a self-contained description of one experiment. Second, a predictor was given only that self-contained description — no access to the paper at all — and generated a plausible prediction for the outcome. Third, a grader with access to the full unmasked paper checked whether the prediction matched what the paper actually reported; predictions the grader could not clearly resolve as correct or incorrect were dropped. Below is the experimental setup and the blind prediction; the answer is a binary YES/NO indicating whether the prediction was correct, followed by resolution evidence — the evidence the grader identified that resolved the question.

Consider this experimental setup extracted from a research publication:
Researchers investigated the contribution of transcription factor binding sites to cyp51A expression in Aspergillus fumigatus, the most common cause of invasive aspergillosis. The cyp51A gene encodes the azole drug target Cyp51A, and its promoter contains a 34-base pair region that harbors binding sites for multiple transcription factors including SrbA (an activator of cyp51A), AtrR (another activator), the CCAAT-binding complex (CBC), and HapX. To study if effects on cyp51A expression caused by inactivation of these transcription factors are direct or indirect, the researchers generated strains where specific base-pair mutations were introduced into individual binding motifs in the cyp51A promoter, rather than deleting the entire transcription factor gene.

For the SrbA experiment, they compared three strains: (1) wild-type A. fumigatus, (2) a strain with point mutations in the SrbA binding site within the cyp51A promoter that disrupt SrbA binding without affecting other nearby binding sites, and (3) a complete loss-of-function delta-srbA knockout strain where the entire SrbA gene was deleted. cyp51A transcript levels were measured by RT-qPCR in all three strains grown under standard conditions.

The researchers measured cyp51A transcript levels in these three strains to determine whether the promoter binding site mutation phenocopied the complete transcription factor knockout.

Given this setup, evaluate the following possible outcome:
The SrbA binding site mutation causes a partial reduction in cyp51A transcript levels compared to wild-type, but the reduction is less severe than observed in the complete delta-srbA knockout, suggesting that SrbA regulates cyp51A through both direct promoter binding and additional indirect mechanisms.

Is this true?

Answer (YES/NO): NO